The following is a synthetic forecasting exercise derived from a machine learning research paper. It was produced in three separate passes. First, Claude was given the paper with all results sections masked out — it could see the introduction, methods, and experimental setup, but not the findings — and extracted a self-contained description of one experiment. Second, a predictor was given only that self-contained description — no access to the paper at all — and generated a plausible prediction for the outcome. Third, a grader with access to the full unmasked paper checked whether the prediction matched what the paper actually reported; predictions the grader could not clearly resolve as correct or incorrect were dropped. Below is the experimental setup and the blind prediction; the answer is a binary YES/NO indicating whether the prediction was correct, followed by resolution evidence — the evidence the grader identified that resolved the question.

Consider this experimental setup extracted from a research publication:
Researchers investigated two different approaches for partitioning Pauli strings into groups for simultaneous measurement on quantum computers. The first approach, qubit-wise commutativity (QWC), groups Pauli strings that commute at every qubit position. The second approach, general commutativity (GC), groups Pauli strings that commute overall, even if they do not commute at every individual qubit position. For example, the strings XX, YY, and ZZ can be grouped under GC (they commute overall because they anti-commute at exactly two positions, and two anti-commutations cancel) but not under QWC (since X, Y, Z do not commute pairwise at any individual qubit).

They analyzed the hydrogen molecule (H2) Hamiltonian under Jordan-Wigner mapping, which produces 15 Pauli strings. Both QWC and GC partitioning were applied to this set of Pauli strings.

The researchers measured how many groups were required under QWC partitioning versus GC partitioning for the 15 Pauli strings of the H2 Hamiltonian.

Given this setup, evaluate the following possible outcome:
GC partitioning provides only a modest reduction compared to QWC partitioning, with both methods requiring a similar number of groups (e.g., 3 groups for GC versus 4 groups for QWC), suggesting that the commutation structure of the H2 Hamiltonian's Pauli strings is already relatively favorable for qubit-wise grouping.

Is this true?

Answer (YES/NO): NO